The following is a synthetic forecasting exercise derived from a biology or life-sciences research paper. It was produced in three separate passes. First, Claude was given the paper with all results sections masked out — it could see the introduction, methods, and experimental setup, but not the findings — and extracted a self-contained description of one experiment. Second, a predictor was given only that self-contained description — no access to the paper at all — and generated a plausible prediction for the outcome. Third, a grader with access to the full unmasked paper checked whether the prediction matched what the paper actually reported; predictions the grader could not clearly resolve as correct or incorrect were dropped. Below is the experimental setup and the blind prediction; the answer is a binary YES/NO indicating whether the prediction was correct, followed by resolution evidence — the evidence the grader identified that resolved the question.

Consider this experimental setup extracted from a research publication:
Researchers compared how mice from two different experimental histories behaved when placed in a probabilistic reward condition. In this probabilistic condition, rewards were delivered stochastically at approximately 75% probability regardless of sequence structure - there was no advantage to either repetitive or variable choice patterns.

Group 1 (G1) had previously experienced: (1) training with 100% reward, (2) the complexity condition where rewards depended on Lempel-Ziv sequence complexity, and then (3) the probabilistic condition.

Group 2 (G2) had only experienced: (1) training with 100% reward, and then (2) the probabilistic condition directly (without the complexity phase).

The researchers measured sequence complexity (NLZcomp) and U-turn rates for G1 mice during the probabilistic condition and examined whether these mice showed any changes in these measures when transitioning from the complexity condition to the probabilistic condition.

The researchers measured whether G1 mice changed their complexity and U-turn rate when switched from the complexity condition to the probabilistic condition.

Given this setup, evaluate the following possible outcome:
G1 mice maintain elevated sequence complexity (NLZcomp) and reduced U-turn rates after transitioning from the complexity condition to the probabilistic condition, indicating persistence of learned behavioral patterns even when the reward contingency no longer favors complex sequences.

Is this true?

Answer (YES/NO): NO